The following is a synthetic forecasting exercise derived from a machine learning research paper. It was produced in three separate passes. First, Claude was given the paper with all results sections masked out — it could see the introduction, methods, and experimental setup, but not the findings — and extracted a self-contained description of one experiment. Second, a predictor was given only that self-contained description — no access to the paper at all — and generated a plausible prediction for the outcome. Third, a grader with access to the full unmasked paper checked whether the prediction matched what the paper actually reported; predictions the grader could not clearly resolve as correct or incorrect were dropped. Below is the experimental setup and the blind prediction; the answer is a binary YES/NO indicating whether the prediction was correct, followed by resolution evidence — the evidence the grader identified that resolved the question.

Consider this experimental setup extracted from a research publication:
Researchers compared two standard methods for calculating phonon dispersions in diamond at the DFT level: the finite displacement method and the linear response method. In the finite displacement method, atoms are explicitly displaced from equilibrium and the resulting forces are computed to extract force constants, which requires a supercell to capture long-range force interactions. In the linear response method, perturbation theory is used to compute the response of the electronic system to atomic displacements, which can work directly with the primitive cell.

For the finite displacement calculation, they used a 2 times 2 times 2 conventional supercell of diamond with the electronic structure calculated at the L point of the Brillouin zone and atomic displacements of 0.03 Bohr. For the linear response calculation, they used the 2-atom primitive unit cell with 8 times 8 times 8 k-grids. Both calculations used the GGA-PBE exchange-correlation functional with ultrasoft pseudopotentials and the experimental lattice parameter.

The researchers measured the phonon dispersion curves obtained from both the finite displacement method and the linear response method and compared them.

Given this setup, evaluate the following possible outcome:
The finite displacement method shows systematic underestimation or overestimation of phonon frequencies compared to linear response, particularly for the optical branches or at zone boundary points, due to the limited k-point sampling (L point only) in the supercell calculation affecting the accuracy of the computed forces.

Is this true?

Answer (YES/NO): NO